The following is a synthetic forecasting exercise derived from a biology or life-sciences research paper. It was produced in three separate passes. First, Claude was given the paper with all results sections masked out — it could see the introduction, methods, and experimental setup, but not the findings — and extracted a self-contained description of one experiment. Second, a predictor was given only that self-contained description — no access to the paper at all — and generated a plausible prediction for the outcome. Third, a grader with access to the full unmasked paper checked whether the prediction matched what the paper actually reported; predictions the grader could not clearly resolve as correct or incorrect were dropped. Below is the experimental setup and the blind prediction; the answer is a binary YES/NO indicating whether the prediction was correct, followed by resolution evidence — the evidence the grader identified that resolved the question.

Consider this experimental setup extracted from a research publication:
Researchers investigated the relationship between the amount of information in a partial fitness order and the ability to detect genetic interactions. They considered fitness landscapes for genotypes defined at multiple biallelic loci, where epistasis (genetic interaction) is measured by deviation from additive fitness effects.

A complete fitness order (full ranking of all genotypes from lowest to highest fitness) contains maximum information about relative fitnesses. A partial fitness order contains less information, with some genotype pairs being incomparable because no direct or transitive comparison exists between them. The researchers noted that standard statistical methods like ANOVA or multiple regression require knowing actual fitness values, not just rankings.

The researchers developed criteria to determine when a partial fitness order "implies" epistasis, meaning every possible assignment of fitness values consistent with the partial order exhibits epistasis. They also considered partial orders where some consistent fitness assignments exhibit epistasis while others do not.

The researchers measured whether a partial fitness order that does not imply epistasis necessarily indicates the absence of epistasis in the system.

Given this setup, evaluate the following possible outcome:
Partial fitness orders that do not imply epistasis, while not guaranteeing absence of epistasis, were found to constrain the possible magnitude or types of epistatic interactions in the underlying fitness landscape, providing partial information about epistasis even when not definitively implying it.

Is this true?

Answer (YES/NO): NO